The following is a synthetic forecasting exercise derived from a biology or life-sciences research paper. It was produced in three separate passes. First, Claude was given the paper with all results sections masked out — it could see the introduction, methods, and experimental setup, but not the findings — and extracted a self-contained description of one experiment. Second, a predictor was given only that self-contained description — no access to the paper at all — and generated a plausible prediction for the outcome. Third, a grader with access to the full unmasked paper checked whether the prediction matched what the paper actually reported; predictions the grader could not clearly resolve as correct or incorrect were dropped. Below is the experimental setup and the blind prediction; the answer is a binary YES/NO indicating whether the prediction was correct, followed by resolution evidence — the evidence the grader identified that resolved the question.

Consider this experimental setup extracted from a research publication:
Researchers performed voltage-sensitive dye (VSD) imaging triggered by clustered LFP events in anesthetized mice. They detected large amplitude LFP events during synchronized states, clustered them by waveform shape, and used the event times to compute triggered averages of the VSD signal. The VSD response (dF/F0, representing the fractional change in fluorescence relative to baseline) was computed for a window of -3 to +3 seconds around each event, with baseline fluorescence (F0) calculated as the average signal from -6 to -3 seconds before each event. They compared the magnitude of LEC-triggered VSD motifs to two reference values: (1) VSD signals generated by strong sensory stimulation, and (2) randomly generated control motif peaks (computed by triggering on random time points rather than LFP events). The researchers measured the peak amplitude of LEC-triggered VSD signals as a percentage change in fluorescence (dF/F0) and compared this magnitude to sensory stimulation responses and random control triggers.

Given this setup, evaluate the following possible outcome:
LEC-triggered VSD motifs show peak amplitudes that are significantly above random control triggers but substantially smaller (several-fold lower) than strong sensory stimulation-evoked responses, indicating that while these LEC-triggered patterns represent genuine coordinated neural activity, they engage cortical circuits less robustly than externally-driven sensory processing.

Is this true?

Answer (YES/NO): YES